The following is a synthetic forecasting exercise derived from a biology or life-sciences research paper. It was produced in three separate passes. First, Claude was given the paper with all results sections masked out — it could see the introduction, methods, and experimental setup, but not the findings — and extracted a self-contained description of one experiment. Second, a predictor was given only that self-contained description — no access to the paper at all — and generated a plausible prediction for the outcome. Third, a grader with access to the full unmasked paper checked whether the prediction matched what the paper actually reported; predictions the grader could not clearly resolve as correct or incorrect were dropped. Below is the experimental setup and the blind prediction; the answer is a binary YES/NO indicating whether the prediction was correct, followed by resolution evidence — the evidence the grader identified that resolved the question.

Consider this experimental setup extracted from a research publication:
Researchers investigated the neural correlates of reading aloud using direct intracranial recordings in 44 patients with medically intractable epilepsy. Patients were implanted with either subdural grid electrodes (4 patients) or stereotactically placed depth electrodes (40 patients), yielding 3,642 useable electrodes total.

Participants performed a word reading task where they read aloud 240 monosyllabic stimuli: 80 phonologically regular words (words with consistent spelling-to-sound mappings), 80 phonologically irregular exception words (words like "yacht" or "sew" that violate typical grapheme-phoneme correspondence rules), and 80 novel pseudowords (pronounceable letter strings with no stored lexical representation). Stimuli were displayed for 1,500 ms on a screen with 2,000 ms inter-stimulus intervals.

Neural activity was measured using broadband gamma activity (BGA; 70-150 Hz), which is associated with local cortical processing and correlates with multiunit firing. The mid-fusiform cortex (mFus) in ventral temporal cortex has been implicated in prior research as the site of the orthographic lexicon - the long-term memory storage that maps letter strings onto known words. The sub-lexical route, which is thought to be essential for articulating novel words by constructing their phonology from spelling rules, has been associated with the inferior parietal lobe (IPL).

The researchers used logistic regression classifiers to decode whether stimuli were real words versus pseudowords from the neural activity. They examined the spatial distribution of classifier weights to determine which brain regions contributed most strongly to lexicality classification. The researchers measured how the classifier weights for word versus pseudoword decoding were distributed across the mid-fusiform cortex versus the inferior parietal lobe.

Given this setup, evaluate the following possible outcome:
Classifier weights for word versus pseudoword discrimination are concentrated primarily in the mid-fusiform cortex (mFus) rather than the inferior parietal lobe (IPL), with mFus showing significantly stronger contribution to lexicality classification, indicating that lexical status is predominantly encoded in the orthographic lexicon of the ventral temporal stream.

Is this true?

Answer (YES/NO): NO